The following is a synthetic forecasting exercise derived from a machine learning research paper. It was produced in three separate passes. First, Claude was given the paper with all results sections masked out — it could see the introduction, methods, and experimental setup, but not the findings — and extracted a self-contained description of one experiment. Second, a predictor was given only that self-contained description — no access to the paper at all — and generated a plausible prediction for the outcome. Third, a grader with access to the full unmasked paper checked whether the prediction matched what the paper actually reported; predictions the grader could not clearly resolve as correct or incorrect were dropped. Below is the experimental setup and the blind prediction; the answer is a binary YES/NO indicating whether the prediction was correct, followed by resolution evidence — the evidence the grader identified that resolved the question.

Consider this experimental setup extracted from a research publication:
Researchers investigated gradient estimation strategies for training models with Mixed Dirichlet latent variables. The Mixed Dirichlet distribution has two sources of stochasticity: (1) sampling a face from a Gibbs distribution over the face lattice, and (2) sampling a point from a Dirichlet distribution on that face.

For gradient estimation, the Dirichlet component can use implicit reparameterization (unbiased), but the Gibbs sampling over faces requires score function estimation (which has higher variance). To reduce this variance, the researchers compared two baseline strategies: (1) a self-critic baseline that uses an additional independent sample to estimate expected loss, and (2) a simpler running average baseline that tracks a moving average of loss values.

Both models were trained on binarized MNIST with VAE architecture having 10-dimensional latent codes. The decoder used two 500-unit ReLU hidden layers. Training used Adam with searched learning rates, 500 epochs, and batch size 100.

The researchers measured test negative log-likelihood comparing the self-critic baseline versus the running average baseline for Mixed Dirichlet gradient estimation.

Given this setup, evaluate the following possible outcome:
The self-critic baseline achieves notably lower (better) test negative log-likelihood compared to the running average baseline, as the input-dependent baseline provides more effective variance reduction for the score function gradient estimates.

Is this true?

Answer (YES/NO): NO